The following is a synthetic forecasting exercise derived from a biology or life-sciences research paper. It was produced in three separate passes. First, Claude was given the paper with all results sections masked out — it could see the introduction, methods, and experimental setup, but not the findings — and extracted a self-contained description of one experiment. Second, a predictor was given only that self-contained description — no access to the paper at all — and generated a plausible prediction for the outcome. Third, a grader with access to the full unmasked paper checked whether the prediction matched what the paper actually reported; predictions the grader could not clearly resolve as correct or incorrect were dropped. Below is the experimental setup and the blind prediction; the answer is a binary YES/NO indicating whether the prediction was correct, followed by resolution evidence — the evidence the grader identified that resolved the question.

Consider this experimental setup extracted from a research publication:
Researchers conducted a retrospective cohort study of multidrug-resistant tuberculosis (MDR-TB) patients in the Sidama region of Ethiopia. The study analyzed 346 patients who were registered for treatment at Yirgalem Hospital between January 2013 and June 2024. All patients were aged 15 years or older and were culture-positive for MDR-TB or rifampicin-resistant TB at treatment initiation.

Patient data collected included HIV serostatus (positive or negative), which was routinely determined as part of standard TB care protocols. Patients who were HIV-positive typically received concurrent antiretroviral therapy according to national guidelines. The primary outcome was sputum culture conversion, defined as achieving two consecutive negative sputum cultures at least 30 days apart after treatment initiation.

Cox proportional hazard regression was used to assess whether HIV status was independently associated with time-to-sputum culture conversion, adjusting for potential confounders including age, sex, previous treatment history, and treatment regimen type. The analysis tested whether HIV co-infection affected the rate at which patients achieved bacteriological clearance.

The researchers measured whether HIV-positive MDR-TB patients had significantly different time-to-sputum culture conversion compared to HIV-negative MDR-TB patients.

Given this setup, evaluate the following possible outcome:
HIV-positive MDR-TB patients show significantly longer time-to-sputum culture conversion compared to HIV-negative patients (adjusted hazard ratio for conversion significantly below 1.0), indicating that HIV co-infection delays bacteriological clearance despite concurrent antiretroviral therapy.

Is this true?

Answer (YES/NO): NO